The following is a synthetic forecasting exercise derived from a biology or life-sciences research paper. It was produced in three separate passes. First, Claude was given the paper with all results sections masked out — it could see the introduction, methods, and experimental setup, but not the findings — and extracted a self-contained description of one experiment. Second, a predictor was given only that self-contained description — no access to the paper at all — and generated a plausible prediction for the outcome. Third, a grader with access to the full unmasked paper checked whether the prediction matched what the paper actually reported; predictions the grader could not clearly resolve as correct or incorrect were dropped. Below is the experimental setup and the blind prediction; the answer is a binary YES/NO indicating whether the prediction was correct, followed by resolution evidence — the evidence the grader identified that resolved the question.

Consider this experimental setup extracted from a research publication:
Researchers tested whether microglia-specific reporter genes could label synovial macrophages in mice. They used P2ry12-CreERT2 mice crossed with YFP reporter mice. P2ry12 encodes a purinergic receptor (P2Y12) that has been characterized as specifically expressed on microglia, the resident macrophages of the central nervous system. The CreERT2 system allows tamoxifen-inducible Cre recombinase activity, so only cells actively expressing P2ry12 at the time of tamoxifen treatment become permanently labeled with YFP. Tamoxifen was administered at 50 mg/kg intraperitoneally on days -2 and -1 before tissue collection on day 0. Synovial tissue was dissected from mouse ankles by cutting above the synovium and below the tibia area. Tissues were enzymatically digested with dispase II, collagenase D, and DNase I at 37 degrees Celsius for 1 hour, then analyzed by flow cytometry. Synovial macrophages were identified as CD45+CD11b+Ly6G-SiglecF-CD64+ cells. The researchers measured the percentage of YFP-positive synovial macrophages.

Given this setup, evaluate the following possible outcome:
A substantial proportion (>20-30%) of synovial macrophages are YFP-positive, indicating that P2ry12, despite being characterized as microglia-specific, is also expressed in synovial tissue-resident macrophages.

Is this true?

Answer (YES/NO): YES